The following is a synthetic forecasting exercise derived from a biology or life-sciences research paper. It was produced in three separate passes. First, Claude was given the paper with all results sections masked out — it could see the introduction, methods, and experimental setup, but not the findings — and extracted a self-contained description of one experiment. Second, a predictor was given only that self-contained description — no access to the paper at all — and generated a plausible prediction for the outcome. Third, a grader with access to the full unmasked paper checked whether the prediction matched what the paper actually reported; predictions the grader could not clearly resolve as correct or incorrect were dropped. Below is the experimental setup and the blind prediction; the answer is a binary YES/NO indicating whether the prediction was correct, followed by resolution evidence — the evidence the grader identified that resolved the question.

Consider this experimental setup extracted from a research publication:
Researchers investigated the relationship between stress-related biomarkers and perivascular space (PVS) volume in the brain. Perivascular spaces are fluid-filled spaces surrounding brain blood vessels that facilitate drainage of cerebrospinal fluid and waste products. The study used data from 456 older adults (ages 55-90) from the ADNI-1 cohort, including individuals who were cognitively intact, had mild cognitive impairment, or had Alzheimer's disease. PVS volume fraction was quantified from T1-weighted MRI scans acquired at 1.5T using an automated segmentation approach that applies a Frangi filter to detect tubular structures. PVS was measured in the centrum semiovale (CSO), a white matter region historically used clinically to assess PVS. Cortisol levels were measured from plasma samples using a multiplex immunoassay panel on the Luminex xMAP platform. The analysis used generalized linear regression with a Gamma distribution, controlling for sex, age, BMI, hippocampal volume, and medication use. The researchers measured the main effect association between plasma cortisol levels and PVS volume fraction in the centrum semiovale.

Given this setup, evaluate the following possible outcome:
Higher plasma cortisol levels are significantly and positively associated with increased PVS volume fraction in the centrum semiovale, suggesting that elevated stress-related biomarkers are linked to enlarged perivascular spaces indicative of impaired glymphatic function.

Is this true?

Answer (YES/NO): NO